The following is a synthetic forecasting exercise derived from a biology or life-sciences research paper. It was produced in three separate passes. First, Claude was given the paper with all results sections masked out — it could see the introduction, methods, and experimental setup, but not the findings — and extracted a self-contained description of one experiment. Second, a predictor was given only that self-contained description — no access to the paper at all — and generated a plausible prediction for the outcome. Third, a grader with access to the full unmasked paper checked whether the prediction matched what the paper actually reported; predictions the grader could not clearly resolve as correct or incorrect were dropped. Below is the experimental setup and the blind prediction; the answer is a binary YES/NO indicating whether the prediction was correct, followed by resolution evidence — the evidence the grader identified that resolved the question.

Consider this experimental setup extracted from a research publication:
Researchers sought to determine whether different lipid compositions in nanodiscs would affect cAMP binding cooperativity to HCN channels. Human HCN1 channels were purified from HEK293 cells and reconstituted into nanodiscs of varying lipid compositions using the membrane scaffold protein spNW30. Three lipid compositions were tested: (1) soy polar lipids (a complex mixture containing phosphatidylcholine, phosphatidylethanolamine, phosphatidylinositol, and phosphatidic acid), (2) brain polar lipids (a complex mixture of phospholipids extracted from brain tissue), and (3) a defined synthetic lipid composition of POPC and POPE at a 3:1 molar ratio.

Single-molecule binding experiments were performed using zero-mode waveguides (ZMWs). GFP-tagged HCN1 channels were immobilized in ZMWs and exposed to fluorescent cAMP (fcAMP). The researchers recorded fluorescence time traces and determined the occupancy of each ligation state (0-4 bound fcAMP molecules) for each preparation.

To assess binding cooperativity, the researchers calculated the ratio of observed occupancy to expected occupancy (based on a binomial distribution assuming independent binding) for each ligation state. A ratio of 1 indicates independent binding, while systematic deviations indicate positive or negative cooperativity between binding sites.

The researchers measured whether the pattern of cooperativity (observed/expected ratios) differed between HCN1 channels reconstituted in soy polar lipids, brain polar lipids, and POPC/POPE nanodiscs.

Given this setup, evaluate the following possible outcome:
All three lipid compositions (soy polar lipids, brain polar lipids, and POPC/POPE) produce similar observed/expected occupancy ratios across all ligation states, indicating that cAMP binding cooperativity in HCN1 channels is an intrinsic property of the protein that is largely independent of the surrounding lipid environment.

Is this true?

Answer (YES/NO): YES